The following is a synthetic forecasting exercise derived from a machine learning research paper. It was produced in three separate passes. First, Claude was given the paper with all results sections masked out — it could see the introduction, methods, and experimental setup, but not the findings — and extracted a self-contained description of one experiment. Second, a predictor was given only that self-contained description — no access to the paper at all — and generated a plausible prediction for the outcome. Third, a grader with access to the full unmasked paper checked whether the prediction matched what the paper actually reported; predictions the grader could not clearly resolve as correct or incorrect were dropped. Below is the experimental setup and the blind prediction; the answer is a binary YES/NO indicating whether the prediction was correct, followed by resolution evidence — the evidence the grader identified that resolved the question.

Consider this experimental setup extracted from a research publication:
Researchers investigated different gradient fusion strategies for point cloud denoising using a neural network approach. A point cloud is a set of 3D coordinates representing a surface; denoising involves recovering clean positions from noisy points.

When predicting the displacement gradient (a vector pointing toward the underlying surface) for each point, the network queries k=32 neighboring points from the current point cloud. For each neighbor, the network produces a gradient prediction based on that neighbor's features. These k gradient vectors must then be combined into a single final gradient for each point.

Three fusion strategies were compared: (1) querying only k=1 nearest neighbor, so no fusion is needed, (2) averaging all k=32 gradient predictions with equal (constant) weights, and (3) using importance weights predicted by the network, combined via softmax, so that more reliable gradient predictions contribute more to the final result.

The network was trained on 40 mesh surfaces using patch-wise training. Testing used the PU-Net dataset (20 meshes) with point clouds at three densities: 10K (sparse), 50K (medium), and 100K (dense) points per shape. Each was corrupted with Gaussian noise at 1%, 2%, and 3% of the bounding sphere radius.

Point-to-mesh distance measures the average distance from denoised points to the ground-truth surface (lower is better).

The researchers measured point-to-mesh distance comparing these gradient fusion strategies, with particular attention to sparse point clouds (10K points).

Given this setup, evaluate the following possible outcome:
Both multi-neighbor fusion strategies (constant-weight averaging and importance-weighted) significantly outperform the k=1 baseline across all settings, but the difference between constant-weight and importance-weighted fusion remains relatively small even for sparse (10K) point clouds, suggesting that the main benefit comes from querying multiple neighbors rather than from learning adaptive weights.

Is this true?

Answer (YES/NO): NO